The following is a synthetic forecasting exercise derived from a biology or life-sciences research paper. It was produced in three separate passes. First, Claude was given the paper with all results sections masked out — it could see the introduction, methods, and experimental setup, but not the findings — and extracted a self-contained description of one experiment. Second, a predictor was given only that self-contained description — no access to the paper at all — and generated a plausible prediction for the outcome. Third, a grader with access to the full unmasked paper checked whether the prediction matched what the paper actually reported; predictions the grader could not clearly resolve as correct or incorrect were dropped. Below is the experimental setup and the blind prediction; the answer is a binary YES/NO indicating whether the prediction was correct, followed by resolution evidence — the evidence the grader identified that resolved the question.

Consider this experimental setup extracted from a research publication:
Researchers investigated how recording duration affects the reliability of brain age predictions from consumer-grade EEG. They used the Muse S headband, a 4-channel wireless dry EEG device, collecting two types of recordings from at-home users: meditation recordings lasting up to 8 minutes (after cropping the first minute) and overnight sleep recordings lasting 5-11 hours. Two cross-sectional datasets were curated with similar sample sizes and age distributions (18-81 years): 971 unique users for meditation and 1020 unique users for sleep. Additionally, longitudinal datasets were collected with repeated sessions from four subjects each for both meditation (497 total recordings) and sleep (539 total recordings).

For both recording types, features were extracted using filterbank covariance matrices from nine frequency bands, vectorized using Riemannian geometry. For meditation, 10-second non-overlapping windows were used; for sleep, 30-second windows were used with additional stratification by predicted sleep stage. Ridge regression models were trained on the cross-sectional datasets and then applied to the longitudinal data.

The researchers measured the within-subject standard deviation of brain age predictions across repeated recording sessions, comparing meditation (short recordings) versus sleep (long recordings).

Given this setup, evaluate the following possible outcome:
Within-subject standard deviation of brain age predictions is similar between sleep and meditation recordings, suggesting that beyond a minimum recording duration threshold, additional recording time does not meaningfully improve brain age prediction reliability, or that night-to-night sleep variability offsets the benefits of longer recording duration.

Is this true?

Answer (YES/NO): YES